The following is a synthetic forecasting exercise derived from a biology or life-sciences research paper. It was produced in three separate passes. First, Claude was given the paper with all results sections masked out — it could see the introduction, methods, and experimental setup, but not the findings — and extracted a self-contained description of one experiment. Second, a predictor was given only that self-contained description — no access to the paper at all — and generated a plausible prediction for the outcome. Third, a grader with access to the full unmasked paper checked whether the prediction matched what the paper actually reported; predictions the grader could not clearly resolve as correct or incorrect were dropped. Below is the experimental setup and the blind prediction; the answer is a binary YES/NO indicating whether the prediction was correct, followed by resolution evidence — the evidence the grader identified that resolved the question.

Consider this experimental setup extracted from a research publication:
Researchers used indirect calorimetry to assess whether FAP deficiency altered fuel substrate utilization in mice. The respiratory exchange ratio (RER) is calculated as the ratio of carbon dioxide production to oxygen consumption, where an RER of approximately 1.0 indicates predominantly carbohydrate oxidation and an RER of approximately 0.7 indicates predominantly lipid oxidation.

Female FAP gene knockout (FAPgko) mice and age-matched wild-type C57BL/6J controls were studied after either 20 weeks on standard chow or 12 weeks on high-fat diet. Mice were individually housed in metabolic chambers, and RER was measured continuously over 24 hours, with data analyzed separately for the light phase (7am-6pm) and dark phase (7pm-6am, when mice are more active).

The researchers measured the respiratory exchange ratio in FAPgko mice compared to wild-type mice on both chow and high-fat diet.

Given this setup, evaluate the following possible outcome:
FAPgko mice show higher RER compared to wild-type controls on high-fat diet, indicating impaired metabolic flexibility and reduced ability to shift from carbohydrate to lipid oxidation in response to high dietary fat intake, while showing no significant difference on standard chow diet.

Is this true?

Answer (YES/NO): NO